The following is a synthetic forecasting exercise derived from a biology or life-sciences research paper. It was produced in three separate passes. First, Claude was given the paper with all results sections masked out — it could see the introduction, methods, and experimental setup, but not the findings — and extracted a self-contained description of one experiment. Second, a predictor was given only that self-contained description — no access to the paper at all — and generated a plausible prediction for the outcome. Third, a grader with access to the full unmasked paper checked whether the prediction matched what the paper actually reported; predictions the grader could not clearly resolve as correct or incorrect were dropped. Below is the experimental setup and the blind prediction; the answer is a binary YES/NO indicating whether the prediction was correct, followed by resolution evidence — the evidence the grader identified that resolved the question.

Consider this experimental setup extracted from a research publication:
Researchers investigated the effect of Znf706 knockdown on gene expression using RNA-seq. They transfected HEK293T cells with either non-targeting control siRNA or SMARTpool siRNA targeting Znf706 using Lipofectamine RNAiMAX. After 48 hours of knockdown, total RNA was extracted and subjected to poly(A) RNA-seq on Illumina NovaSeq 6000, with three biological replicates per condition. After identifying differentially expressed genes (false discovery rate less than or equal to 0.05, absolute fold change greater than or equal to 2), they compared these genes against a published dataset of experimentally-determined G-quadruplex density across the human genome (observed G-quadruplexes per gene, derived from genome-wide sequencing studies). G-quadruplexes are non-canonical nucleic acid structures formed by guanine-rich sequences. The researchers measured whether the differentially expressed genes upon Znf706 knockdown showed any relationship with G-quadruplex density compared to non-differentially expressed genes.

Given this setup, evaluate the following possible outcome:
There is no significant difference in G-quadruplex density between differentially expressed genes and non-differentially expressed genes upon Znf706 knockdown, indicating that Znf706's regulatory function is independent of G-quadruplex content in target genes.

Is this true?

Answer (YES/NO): NO